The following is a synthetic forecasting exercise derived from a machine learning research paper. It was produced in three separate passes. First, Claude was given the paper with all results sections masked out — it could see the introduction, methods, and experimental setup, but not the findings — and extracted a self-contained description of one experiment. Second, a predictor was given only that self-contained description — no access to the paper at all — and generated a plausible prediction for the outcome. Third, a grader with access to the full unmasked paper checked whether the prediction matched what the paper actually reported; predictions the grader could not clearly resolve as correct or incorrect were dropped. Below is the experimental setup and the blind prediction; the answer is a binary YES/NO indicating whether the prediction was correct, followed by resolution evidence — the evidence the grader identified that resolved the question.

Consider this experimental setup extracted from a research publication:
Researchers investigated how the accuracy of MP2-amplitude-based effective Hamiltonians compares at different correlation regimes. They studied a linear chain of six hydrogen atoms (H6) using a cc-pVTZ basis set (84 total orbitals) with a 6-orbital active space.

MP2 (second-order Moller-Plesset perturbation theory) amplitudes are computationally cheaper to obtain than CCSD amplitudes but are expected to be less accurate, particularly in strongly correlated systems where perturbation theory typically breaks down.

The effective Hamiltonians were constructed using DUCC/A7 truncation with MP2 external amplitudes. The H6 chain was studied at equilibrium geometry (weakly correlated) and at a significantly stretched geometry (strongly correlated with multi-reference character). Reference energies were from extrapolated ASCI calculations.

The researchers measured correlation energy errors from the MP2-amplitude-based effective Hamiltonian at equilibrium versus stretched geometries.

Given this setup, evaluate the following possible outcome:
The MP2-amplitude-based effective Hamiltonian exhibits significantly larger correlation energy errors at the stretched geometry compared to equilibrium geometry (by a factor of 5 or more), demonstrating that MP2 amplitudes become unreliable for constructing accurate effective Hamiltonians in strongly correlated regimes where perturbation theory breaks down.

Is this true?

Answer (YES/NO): YES